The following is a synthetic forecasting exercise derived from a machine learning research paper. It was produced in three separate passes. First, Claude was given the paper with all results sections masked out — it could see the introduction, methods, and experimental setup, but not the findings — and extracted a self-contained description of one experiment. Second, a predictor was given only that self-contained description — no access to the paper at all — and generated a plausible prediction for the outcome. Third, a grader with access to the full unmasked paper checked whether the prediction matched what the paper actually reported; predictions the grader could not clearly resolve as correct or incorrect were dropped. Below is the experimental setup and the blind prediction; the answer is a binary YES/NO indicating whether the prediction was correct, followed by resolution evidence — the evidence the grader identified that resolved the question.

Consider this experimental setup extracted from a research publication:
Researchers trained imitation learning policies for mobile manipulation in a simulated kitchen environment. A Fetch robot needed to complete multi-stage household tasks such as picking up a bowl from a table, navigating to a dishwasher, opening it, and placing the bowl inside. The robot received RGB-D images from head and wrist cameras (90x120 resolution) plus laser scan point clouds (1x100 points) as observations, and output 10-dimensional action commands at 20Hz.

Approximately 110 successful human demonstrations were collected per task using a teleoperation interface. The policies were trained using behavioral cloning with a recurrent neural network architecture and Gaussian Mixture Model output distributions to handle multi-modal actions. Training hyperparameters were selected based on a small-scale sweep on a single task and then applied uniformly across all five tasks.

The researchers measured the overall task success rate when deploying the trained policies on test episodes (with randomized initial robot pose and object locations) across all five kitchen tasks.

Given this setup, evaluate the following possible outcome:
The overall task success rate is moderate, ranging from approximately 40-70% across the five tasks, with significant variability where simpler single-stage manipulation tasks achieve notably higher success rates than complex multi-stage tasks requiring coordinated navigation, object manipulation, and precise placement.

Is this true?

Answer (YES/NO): NO